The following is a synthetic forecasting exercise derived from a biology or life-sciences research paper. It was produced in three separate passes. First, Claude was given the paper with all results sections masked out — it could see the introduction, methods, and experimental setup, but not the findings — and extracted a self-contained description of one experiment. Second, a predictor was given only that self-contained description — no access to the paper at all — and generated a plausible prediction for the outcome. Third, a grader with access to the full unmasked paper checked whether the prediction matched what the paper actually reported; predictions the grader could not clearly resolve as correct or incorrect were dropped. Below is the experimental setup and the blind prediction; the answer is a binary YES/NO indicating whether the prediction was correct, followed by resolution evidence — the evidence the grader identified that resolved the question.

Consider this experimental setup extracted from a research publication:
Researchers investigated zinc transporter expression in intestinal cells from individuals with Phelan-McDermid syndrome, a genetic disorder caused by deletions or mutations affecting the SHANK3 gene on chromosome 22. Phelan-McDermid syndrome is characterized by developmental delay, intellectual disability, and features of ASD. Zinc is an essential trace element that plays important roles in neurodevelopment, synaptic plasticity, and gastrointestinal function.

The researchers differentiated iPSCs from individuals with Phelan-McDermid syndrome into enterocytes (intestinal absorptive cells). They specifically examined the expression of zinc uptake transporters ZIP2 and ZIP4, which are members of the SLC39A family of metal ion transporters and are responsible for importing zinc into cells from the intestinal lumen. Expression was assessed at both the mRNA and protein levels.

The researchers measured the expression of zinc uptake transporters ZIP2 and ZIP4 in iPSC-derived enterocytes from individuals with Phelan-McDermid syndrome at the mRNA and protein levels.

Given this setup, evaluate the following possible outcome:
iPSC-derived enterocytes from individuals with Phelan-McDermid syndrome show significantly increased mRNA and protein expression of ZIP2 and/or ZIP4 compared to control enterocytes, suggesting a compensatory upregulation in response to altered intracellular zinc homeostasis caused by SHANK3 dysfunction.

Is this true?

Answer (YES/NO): NO